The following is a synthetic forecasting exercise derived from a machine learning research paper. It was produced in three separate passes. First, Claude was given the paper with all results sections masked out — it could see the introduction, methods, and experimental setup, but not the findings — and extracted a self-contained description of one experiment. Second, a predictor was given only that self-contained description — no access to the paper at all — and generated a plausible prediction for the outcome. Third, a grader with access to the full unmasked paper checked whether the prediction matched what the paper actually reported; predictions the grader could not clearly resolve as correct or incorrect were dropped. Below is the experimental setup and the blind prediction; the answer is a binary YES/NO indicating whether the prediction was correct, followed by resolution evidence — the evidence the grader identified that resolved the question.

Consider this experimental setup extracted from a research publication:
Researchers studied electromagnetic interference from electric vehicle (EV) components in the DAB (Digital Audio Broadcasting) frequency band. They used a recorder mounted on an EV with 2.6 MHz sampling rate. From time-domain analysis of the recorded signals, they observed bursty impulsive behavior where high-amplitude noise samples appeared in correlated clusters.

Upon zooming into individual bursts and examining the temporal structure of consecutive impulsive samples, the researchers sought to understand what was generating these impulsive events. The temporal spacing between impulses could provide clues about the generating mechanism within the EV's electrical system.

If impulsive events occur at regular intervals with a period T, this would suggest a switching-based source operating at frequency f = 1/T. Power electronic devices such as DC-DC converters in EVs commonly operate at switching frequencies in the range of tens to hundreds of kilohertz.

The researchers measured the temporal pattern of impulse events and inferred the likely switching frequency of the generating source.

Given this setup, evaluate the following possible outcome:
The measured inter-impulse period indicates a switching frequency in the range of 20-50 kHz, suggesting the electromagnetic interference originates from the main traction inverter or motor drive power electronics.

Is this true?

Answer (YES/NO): NO